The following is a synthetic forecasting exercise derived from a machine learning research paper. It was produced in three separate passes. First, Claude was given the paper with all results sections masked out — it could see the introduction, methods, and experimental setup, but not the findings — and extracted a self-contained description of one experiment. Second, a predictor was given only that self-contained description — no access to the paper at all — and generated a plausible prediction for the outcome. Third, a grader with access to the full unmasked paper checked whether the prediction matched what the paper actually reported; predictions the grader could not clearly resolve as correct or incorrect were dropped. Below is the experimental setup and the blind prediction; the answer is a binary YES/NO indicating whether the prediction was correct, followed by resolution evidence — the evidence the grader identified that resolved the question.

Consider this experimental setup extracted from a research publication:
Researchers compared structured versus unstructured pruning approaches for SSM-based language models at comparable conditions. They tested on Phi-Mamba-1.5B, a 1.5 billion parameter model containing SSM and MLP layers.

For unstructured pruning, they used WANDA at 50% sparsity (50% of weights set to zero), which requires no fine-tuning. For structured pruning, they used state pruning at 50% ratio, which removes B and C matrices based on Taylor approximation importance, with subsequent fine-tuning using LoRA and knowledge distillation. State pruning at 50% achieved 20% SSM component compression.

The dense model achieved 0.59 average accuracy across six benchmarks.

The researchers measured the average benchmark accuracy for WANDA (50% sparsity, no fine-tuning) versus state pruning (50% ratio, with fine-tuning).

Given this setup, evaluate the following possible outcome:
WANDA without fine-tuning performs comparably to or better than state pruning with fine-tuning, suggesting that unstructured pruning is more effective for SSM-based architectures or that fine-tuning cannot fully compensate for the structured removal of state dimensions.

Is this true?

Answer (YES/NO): YES